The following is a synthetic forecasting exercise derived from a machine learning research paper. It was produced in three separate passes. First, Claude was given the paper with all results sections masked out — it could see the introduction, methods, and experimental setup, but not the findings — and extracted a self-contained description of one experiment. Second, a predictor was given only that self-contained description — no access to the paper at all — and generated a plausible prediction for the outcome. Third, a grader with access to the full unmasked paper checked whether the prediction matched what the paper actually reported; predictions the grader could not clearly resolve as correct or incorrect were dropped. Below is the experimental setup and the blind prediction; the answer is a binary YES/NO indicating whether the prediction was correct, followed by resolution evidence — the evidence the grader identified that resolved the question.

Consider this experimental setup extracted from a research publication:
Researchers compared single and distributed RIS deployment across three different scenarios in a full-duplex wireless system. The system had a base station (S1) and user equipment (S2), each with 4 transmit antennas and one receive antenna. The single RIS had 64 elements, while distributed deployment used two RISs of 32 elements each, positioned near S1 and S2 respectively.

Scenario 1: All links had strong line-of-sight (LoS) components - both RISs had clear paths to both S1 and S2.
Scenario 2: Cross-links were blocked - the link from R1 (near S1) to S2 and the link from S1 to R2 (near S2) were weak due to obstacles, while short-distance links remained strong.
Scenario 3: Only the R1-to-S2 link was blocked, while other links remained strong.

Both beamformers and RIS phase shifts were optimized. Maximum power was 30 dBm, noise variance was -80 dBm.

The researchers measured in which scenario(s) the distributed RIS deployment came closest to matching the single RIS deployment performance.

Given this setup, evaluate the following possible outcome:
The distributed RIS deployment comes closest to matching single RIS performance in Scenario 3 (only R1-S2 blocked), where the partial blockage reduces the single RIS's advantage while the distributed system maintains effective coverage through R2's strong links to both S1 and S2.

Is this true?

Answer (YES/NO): NO